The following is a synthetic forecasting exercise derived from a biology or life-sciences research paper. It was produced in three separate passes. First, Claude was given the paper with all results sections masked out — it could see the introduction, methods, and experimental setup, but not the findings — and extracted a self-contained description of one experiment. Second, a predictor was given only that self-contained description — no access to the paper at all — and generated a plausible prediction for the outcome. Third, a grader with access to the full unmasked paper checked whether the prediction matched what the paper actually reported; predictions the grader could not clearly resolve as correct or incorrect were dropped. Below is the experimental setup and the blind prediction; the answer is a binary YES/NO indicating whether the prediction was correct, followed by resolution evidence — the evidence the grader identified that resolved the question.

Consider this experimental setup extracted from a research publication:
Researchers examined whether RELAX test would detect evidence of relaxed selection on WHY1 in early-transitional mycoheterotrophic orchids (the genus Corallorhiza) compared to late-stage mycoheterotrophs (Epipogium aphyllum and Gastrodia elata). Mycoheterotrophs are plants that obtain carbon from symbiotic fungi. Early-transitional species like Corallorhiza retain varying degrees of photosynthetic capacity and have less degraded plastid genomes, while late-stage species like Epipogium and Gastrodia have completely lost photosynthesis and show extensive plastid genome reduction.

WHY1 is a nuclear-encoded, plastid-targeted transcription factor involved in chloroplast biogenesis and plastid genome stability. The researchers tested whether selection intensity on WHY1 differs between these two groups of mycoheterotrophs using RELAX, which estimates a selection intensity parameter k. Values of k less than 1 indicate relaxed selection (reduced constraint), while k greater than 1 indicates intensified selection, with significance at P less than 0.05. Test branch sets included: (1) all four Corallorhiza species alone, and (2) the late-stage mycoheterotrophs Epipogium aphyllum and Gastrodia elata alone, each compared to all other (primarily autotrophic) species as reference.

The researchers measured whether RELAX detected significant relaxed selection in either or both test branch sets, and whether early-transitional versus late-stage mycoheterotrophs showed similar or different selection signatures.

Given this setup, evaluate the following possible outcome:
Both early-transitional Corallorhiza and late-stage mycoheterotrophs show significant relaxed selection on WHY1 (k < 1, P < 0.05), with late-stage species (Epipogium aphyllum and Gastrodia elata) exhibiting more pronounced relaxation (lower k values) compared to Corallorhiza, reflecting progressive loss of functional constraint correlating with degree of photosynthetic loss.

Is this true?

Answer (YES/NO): NO